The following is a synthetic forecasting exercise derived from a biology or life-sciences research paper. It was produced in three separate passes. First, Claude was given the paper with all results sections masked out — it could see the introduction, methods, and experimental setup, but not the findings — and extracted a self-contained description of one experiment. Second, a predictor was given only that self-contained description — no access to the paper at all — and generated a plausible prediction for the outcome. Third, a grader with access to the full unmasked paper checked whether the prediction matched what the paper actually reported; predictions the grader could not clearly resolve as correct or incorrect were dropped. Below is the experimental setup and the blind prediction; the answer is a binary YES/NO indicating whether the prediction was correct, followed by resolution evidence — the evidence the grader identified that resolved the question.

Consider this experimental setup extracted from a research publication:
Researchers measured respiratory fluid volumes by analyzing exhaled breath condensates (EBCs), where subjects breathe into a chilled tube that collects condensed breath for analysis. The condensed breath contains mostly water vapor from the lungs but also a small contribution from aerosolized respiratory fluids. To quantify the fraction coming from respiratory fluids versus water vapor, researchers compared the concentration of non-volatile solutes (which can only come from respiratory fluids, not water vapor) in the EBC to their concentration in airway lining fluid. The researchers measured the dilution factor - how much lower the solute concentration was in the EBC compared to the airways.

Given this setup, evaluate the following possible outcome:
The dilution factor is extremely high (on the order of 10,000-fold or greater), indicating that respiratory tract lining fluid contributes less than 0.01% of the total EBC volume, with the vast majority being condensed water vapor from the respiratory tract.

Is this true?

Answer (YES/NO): YES